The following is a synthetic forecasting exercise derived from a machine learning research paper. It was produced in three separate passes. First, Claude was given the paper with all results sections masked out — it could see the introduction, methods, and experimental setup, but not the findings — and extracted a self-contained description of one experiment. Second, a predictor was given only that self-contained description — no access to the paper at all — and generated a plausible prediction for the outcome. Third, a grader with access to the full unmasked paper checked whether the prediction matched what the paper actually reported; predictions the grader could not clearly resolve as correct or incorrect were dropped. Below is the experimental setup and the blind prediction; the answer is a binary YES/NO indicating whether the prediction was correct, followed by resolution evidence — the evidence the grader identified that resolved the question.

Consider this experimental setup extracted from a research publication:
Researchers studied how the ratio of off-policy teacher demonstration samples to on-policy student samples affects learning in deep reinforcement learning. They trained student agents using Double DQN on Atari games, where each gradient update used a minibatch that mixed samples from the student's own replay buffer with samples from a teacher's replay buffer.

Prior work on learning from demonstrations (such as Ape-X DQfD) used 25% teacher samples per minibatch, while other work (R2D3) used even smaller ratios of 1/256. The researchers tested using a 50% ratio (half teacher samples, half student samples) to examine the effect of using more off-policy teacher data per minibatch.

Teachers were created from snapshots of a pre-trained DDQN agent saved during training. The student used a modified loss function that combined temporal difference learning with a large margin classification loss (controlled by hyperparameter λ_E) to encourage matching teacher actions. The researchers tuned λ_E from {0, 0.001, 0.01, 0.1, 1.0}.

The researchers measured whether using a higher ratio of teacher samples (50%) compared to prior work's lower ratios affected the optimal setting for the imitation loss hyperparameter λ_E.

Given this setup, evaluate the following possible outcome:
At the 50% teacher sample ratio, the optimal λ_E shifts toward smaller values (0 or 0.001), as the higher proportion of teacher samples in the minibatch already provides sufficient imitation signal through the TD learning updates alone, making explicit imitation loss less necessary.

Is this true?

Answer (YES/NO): NO